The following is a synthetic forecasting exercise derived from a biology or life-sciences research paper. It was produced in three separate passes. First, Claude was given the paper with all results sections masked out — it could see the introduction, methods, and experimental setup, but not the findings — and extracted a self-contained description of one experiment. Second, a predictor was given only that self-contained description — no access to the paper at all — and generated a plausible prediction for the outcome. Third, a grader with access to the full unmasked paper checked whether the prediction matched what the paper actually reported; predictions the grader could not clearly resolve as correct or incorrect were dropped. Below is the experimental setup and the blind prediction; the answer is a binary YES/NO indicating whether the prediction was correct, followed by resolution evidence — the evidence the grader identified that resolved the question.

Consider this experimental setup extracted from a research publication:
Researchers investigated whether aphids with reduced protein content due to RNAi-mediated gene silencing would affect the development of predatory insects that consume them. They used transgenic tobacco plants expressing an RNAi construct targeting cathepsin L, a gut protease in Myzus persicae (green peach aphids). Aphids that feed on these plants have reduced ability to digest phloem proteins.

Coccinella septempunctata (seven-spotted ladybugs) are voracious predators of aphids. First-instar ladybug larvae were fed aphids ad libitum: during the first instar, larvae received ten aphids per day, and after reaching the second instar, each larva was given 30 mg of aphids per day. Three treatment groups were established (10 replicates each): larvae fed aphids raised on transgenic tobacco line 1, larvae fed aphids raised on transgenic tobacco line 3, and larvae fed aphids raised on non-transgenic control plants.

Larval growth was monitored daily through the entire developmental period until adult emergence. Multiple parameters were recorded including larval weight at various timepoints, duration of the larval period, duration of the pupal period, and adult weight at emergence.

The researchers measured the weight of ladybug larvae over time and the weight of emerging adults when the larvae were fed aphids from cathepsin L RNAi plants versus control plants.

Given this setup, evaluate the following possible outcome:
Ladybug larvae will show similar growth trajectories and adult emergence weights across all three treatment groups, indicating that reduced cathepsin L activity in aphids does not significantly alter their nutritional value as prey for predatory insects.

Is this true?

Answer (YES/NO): NO